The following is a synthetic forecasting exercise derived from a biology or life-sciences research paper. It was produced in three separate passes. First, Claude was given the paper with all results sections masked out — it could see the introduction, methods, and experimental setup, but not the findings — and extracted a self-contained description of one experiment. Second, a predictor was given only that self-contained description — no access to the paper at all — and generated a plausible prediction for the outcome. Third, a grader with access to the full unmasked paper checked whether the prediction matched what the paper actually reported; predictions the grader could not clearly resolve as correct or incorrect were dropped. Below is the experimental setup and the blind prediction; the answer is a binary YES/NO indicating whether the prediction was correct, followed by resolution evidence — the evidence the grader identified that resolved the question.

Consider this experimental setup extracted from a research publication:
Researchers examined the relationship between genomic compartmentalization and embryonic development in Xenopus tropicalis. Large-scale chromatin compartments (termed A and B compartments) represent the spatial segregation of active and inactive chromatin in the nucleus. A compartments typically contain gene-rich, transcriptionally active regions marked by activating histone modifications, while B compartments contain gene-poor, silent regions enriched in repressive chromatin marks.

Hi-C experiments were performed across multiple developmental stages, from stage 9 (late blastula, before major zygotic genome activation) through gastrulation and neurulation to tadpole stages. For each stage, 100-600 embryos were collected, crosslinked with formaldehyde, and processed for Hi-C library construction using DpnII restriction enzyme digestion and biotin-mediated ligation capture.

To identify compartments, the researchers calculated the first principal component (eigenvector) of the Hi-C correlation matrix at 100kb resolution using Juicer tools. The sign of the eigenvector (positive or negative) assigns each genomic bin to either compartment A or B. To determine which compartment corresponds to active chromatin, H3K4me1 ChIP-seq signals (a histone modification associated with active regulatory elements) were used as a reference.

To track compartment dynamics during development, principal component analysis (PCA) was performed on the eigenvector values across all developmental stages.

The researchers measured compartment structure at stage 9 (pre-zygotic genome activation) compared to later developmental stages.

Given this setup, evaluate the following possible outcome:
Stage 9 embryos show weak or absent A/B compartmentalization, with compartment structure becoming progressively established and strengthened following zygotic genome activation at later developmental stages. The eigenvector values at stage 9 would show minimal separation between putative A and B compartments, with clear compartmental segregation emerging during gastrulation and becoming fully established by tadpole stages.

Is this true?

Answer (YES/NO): YES